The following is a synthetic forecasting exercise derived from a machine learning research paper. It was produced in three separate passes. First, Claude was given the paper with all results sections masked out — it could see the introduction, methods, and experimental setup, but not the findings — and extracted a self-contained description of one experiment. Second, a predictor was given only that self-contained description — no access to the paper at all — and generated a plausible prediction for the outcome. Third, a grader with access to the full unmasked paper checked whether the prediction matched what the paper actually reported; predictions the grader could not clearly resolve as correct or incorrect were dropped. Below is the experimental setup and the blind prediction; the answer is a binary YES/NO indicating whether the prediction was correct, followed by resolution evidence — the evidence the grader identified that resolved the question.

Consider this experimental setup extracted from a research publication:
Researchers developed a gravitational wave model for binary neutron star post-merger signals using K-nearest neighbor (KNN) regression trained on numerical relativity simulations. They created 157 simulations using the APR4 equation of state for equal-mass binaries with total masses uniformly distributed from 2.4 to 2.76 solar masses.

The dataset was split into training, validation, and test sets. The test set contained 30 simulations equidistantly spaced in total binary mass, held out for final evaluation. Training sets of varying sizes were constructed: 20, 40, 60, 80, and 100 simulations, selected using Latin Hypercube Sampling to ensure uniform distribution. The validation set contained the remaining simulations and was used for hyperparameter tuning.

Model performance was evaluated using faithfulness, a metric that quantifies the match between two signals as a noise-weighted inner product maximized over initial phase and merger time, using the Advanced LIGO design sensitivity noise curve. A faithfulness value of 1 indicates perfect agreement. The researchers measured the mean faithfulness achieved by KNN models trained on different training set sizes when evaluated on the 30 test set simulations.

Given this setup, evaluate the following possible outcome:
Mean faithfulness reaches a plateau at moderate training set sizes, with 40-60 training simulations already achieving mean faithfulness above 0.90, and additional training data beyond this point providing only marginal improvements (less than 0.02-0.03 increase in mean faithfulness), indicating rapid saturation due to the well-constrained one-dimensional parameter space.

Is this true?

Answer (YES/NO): YES